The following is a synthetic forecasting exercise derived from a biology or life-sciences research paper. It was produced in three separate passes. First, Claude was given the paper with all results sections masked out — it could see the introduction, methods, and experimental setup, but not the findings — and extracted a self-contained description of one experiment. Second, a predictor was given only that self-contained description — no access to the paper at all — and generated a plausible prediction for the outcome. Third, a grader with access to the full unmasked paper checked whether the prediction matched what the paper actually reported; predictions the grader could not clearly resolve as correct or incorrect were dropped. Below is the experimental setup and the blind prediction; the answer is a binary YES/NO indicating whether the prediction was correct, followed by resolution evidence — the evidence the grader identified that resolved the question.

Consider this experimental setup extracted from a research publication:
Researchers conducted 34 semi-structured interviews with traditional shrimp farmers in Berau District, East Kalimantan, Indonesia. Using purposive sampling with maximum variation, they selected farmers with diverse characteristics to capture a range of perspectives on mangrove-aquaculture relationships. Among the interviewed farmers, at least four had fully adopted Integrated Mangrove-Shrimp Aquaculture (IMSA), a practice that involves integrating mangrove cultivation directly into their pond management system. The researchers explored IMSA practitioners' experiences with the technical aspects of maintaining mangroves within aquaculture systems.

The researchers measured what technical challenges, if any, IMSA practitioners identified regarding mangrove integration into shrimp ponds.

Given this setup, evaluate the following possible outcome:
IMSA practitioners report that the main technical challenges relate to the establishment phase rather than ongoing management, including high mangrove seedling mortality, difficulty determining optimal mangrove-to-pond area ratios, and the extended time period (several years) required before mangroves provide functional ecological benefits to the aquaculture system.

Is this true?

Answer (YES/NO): NO